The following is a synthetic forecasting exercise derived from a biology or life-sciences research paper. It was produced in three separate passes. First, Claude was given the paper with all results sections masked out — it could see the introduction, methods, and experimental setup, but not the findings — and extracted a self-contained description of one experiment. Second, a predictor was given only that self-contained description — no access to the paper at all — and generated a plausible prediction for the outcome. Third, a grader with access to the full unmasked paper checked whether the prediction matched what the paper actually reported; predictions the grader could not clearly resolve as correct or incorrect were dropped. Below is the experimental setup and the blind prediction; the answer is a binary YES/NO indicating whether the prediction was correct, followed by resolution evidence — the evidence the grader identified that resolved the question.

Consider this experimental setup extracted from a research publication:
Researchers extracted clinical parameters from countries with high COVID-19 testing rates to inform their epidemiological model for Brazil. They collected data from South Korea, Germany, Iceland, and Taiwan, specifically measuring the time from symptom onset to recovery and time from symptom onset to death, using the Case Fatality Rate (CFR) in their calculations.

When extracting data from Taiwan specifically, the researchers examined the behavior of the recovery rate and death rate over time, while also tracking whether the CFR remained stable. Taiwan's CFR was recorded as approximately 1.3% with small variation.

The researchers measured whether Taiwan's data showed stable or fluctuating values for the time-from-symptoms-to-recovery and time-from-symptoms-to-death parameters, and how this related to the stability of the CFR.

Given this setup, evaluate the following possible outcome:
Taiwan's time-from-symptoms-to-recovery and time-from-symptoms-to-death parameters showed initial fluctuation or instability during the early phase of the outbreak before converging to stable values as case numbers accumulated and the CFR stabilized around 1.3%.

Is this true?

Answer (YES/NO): NO